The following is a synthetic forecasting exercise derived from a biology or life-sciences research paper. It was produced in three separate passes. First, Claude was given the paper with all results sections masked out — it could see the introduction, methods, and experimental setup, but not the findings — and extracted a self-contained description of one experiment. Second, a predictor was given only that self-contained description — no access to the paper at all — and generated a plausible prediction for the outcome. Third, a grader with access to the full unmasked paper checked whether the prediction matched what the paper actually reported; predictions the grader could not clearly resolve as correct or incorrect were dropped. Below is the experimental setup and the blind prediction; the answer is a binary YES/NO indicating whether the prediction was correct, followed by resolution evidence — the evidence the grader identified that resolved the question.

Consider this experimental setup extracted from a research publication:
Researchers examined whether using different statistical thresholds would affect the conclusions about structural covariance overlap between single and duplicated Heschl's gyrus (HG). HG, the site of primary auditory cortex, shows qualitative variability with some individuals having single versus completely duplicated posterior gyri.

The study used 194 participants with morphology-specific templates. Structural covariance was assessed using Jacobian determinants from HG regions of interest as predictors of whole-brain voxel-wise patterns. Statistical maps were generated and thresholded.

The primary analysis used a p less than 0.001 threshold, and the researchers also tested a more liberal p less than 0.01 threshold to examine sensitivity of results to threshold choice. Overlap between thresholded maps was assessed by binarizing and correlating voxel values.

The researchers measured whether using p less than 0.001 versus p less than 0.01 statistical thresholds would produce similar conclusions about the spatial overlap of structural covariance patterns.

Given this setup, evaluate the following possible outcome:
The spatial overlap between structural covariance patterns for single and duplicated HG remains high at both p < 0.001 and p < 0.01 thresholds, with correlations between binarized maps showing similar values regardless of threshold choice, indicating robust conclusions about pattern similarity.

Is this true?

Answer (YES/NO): YES